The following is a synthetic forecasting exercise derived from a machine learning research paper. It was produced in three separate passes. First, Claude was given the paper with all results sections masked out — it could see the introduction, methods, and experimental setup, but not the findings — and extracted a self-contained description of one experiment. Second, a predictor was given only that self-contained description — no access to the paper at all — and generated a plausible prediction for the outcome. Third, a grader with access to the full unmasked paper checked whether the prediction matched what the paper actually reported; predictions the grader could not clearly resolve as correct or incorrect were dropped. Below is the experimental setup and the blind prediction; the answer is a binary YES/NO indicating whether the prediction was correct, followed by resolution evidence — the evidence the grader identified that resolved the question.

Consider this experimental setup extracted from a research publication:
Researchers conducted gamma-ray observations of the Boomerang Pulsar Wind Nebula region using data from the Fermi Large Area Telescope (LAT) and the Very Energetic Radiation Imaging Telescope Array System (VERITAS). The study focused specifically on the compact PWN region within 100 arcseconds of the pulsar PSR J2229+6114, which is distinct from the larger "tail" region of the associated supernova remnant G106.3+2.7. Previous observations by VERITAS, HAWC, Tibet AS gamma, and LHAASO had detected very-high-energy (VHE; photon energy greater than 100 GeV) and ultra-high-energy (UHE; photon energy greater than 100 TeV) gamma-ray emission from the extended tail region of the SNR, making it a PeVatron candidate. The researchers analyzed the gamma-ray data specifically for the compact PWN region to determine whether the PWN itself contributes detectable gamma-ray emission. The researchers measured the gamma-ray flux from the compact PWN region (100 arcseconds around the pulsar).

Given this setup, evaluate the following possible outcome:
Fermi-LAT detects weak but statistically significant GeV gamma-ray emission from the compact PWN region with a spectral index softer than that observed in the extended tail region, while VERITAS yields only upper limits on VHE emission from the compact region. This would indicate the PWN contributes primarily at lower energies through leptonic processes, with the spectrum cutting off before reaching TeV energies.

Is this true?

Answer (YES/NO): NO